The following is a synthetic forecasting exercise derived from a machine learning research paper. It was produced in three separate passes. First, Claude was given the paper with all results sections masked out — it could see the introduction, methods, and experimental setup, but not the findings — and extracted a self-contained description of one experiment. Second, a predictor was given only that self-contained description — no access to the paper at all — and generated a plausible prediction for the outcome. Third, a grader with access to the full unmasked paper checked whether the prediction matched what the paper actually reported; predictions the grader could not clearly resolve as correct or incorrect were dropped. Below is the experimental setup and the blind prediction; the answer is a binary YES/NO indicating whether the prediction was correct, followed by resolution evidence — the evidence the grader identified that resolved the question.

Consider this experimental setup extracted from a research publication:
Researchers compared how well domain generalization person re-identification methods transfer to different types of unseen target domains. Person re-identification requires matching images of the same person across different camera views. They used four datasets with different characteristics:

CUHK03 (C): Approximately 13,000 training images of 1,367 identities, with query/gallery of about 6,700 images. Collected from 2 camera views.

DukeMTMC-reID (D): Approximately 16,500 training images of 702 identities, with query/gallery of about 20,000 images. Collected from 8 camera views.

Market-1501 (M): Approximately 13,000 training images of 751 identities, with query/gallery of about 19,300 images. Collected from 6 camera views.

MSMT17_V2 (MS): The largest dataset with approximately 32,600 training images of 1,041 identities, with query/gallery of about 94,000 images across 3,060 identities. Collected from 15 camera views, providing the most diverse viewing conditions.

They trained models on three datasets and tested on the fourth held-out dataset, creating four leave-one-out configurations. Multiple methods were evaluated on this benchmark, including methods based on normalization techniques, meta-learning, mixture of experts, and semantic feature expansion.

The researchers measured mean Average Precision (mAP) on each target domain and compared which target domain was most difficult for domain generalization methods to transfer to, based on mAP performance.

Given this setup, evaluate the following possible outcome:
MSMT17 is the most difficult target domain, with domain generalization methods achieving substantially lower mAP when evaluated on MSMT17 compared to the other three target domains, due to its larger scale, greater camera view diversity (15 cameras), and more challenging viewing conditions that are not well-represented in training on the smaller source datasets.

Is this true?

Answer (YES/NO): YES